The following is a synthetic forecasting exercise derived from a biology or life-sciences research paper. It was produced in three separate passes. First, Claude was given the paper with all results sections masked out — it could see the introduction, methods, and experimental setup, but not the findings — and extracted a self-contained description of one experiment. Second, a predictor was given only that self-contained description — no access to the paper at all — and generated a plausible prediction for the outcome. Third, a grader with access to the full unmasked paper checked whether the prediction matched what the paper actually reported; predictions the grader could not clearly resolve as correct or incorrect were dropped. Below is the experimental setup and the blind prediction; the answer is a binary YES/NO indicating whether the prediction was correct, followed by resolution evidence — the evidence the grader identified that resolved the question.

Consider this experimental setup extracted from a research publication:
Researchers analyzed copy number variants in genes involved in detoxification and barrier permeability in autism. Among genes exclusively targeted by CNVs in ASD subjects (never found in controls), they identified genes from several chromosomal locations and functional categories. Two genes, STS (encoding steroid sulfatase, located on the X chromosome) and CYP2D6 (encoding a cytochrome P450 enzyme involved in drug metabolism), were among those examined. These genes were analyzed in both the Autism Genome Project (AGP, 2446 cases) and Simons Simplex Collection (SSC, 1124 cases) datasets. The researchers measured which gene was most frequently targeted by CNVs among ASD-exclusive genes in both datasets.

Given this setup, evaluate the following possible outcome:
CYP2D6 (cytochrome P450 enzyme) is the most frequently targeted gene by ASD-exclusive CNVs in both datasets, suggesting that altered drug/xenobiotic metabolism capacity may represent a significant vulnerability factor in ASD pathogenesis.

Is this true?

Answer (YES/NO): NO